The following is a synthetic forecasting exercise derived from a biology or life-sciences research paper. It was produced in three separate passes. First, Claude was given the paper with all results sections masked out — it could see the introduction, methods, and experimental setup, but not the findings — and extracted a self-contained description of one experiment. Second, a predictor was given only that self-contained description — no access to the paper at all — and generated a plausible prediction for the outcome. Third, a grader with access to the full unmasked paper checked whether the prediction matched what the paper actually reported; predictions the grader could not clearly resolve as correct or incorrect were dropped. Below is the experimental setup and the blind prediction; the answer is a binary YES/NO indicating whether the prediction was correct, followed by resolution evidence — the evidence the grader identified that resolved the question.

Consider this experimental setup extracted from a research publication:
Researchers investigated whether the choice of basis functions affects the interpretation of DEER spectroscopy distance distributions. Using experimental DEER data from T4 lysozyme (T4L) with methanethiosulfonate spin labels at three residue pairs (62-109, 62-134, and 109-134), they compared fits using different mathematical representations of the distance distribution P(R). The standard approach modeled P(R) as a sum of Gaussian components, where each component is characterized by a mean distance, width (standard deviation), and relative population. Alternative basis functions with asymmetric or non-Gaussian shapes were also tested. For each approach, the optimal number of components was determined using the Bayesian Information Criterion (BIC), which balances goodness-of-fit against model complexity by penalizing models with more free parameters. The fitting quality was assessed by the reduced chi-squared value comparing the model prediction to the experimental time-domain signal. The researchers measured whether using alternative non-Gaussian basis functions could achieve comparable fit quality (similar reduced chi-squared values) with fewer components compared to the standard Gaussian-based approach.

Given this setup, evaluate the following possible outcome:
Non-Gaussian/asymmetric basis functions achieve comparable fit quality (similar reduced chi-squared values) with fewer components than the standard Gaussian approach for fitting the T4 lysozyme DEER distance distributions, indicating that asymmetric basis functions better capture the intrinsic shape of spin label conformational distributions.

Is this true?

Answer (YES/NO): YES